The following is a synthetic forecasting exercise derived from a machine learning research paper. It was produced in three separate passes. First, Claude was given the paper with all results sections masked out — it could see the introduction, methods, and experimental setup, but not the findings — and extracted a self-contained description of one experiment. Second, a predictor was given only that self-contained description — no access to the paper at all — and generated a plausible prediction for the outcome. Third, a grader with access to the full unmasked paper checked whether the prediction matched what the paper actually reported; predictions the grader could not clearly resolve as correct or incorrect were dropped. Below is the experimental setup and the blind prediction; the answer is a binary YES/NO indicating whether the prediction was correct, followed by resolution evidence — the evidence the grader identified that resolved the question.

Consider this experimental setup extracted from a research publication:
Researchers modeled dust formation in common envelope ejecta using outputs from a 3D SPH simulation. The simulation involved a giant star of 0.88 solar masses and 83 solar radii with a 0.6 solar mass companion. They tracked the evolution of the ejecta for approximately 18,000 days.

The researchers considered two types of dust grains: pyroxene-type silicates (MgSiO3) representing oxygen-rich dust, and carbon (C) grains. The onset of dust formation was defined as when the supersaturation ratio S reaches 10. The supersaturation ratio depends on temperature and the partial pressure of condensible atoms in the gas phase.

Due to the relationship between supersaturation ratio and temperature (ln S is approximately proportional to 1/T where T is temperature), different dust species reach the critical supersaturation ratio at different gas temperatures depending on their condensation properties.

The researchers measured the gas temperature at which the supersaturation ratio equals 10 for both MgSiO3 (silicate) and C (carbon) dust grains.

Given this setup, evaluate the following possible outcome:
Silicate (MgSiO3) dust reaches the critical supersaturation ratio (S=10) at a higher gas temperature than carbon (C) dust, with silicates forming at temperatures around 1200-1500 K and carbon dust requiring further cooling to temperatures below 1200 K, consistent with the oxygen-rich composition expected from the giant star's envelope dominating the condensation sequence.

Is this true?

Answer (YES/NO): NO